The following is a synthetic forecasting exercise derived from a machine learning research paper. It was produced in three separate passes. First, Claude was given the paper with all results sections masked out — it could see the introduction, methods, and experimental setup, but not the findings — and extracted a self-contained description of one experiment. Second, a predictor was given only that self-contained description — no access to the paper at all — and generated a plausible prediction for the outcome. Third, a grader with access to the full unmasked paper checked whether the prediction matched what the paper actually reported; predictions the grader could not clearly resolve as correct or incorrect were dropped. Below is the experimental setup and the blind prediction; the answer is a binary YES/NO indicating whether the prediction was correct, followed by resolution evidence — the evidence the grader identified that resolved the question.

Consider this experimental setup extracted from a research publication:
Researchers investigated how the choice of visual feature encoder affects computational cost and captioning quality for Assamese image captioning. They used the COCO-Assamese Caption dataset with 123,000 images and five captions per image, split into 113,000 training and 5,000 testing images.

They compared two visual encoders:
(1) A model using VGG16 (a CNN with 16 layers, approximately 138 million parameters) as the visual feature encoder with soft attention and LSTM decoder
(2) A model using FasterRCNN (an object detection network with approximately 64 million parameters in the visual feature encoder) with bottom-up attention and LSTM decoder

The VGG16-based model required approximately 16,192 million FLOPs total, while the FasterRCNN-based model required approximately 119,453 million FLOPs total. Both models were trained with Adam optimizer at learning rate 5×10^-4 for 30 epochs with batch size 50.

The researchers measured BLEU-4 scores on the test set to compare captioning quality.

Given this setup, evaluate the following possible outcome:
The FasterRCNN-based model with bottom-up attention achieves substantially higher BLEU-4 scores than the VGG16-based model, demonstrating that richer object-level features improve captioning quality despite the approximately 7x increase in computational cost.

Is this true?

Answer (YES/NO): YES